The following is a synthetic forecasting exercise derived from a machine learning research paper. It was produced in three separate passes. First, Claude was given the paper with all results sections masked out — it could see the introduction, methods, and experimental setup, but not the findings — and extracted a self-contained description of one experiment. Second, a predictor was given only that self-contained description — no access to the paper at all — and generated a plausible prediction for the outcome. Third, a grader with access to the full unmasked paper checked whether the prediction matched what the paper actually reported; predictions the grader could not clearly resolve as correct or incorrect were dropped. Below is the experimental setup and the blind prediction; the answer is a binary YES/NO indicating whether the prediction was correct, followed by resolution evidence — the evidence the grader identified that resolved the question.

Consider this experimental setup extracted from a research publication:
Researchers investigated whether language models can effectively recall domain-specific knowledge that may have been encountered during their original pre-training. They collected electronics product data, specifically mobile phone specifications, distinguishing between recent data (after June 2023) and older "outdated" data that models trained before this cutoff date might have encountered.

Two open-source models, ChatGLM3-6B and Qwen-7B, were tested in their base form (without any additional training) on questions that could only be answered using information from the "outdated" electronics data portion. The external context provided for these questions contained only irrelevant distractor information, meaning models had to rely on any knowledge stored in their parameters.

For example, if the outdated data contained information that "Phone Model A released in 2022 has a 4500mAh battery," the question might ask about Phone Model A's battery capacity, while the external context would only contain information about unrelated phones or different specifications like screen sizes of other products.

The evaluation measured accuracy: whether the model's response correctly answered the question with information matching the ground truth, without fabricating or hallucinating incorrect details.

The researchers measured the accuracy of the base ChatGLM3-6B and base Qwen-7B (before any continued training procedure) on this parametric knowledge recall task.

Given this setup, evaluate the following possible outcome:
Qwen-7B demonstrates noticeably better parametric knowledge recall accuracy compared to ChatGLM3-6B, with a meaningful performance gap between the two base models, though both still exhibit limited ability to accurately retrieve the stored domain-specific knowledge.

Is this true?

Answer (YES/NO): NO